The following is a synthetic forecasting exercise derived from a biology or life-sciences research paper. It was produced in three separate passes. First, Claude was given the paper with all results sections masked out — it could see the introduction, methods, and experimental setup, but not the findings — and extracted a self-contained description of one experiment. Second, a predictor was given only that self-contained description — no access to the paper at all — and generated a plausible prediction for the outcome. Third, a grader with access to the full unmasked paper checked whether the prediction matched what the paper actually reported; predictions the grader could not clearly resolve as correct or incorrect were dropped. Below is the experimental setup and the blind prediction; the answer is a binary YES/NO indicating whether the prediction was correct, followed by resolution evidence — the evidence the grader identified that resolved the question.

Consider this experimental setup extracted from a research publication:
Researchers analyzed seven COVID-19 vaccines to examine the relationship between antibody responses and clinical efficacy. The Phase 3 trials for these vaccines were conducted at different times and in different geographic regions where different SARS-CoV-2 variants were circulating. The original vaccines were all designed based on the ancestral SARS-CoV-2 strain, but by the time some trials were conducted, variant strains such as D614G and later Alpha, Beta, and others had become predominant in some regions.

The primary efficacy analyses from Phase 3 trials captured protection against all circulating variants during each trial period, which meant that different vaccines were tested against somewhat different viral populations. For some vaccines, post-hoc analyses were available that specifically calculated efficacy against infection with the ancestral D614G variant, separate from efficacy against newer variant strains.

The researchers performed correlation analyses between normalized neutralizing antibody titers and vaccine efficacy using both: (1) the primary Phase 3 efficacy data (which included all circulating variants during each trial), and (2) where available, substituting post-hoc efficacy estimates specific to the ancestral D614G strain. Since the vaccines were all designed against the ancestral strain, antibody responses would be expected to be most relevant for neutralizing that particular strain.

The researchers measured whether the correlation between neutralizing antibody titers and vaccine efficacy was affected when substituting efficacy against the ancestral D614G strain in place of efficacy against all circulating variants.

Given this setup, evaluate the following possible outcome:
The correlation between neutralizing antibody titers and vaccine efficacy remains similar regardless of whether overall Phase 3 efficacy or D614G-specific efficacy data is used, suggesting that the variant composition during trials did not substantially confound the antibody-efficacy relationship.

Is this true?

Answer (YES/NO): NO